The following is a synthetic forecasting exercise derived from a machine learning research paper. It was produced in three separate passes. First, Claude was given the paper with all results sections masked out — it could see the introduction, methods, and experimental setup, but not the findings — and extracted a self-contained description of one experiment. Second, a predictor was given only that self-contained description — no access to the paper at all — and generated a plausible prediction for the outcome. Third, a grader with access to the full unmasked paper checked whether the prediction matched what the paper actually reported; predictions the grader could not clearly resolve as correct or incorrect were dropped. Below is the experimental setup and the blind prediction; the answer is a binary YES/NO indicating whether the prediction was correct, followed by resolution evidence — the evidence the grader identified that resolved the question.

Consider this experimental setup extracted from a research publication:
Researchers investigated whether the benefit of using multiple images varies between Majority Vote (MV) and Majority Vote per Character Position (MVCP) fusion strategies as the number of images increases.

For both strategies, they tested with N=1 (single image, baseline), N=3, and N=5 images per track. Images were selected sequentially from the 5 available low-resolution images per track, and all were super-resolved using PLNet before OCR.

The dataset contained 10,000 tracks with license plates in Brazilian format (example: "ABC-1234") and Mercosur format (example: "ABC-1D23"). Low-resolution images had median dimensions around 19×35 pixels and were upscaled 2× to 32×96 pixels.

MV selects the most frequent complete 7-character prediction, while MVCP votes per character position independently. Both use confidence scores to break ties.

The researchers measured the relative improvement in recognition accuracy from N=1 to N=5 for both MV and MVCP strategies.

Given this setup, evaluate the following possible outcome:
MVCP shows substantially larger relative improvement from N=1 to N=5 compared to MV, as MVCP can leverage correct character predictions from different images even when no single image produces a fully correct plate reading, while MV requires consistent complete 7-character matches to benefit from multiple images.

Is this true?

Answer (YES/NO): NO